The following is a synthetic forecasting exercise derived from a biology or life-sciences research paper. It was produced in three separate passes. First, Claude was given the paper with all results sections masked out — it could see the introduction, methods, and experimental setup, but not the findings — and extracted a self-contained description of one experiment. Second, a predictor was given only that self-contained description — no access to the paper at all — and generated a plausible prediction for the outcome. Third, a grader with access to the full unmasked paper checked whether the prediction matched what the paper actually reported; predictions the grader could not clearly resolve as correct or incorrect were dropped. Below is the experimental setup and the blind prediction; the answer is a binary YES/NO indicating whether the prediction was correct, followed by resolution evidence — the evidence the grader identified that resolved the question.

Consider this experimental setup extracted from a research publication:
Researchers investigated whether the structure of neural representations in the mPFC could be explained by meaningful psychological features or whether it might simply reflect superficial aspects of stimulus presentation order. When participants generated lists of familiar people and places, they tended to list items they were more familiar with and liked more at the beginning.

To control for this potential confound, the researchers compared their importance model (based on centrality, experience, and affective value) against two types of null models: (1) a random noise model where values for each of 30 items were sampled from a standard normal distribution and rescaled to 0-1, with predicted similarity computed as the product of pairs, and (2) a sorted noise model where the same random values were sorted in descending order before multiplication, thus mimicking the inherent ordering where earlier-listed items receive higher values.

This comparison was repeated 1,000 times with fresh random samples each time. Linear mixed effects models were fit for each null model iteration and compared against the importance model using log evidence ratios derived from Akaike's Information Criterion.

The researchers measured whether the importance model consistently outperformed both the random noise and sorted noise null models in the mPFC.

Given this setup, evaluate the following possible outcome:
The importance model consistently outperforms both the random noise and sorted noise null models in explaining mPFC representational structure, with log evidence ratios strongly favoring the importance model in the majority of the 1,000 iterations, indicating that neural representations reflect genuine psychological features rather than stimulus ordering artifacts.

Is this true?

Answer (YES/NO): YES